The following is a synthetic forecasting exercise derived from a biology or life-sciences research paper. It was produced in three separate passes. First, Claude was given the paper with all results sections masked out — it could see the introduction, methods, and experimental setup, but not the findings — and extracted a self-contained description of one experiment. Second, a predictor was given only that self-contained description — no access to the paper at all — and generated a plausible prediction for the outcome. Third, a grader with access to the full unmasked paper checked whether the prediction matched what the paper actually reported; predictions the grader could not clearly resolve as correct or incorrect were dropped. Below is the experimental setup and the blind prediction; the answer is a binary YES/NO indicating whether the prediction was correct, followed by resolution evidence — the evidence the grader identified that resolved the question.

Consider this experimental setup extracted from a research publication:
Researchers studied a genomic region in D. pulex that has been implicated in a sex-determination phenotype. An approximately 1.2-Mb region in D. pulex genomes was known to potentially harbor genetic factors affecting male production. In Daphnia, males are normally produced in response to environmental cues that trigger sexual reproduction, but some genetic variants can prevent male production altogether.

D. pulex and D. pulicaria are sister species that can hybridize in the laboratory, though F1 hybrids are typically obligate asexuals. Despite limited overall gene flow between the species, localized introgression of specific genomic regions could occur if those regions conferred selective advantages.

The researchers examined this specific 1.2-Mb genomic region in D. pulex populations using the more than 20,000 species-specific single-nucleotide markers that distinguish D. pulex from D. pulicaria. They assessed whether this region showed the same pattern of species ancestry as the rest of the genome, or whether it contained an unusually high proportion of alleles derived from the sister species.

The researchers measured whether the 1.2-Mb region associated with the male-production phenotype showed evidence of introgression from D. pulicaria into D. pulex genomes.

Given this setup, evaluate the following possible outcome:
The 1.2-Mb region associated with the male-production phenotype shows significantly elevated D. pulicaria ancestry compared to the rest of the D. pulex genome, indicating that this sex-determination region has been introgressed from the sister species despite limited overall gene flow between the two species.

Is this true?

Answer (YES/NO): YES